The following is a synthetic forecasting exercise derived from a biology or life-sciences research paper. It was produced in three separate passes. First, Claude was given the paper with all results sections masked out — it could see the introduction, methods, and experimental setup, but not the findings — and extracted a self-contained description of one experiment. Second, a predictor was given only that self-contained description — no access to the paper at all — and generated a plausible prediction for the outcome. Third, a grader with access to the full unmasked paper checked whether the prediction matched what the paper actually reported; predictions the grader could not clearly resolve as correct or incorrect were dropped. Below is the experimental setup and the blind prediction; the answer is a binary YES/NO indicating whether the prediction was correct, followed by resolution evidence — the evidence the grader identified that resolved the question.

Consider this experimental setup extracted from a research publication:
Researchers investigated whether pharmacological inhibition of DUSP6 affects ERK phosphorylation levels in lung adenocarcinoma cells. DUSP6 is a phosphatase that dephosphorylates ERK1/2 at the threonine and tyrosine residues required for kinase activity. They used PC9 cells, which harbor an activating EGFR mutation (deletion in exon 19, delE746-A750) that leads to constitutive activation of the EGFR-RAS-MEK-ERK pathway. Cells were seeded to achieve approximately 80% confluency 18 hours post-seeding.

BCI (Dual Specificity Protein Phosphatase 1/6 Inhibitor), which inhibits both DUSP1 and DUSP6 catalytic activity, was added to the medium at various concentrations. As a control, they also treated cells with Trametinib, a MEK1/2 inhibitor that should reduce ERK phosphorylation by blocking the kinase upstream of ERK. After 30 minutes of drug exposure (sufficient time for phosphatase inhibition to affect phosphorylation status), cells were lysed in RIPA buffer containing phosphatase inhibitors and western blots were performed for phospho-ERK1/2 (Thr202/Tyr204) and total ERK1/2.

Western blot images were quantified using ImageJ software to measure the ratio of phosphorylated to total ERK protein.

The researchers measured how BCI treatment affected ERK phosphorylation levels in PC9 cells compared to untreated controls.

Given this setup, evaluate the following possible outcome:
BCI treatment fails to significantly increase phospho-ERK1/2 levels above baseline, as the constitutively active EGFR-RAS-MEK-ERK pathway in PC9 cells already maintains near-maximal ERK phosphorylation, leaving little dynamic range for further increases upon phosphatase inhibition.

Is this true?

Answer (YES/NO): NO